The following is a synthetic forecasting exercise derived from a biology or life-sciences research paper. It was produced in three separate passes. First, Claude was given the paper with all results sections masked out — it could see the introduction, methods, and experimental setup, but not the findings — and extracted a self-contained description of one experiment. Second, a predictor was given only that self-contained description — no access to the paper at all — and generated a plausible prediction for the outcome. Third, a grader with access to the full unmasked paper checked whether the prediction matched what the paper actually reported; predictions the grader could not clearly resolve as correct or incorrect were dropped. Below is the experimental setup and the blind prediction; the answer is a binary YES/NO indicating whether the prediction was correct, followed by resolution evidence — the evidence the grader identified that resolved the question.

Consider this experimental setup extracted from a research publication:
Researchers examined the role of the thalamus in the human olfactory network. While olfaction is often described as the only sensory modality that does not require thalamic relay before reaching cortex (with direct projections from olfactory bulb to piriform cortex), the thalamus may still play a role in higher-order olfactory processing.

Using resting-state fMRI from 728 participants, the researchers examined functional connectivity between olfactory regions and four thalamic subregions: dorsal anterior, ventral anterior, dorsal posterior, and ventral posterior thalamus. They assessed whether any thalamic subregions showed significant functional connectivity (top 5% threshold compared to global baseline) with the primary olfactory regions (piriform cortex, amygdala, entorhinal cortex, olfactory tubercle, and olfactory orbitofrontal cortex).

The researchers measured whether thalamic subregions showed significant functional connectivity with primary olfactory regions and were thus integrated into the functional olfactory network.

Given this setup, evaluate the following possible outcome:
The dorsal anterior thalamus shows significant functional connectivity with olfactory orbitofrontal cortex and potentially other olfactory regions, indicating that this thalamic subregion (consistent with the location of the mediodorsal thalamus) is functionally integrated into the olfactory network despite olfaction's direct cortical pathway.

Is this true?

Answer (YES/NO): NO